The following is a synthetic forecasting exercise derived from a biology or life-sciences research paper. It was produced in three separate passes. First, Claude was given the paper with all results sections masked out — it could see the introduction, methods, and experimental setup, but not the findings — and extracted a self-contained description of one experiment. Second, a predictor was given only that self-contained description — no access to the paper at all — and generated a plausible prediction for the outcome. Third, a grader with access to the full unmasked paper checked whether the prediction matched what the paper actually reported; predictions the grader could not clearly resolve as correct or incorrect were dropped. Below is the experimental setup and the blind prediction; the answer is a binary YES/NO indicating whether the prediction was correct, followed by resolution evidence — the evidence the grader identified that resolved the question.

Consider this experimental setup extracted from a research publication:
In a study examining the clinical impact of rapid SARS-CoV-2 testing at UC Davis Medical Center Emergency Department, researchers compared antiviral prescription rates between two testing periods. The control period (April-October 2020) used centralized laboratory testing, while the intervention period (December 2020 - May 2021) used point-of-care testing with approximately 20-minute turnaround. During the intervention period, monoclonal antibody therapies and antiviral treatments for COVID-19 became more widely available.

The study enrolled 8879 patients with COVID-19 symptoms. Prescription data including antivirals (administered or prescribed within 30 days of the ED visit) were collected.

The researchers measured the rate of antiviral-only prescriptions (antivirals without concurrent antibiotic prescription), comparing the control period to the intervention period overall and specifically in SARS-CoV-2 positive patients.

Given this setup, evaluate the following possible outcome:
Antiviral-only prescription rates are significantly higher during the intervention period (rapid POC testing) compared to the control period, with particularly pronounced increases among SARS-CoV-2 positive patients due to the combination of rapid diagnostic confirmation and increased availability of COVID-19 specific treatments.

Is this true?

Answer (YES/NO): YES